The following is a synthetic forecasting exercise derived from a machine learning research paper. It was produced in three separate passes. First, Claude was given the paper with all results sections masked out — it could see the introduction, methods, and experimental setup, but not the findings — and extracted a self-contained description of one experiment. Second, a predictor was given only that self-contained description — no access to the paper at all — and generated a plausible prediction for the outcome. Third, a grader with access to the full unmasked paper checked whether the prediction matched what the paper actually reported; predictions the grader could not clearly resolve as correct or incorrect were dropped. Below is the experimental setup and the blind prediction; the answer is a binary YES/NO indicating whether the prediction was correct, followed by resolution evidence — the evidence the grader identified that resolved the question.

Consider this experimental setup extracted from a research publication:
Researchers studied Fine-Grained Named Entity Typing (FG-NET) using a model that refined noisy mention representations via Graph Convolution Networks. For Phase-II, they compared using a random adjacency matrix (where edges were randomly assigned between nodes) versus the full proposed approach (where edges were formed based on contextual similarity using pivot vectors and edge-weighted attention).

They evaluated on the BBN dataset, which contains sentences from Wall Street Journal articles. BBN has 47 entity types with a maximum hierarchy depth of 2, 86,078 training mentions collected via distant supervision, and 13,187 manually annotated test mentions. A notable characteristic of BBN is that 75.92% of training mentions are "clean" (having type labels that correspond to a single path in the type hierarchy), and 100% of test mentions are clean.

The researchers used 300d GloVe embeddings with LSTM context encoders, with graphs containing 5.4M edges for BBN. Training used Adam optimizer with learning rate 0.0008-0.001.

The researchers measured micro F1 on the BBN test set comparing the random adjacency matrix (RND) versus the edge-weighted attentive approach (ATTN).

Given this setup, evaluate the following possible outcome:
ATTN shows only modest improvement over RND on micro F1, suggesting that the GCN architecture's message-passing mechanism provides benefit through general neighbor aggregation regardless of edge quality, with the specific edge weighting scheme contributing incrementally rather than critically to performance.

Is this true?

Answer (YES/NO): NO